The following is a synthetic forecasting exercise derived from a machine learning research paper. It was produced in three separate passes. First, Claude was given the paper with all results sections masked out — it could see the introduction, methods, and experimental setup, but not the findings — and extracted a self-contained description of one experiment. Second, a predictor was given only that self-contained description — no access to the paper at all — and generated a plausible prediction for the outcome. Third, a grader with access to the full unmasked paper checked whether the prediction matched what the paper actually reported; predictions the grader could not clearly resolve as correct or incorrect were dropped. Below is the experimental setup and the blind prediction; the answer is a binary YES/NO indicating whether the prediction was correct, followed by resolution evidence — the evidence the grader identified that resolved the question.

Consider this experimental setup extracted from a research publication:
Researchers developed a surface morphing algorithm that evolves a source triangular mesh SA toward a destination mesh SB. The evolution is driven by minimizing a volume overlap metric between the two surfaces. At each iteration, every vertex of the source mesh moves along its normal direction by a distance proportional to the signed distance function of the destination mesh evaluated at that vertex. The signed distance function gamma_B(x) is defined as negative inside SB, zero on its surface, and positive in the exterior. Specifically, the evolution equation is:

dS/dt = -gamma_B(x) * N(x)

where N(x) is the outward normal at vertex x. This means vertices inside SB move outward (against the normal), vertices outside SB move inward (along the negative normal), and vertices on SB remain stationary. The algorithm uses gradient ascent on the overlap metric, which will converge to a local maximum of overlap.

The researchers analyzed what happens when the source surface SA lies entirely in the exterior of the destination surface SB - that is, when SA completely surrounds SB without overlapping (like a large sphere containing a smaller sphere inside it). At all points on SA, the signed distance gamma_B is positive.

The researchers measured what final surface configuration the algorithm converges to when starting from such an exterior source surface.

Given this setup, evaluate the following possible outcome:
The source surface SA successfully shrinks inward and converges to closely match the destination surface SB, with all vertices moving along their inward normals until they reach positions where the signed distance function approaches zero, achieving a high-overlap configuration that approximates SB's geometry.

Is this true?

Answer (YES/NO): NO